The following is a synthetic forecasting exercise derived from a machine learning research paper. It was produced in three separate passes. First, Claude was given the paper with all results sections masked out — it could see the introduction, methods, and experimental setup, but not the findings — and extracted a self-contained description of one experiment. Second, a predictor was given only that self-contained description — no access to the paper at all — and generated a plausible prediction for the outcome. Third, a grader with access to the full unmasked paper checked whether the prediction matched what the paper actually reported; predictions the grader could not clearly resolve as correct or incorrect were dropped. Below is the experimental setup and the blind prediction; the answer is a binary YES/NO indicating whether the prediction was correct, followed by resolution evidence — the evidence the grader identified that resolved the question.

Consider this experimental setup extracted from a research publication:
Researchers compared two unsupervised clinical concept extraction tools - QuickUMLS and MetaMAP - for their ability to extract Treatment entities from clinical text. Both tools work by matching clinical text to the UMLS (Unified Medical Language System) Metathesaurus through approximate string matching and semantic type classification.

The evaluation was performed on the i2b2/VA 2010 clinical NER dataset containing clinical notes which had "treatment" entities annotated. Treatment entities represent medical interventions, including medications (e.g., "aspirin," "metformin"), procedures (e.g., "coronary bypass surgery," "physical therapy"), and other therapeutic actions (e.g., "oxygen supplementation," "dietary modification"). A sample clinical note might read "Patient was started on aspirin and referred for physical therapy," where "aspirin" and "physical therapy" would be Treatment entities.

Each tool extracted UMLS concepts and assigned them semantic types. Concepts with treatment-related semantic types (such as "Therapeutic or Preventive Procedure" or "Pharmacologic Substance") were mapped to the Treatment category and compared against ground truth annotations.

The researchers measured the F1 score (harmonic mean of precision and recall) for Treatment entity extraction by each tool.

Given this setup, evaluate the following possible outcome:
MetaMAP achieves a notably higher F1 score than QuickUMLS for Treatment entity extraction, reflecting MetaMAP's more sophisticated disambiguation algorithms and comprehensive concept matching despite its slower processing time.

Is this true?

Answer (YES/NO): YES